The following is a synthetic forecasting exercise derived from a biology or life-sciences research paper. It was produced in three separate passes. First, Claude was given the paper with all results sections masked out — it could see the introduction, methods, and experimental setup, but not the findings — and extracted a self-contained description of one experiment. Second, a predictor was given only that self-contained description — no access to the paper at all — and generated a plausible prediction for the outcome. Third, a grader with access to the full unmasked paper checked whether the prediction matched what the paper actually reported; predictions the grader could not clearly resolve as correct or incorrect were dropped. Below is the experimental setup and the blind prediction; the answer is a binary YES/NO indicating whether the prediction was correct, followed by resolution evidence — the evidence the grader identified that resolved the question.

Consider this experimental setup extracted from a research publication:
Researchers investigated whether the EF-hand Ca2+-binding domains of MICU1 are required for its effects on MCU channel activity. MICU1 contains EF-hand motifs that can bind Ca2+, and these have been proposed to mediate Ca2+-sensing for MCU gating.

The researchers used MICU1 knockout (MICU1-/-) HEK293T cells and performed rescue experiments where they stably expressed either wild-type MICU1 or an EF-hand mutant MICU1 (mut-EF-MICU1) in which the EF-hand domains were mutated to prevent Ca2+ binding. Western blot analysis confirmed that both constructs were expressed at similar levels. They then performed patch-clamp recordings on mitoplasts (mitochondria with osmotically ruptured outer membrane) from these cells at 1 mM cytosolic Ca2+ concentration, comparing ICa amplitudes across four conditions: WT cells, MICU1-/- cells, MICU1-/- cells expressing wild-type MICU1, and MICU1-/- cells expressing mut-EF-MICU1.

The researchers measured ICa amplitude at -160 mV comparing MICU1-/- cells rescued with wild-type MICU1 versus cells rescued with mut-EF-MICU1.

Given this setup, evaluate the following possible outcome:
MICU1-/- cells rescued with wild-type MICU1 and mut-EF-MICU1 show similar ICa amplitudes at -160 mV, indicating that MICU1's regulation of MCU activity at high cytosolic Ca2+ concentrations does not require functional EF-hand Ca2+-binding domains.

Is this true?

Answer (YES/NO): NO